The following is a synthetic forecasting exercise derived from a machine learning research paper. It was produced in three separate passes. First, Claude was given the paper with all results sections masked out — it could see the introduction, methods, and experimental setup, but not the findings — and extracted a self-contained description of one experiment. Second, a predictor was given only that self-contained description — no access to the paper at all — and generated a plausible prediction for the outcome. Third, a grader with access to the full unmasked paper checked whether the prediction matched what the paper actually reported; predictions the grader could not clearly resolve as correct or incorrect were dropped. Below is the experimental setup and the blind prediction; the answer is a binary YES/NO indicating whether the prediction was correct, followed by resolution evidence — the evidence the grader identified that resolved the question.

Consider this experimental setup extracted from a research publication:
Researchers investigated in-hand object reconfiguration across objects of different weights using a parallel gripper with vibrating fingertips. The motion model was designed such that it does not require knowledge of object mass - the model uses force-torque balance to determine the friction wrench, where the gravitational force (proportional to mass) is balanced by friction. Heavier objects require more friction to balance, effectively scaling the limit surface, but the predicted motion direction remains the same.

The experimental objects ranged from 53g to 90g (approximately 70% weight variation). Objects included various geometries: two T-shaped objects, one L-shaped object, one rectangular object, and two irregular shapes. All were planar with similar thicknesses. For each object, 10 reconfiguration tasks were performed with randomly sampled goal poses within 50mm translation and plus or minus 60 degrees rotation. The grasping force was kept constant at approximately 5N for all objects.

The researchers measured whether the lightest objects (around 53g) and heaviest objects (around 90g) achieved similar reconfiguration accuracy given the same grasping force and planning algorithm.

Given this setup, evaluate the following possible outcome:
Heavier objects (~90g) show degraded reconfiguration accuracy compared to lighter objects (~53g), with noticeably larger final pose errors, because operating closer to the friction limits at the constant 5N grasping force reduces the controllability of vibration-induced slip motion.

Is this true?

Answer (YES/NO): NO